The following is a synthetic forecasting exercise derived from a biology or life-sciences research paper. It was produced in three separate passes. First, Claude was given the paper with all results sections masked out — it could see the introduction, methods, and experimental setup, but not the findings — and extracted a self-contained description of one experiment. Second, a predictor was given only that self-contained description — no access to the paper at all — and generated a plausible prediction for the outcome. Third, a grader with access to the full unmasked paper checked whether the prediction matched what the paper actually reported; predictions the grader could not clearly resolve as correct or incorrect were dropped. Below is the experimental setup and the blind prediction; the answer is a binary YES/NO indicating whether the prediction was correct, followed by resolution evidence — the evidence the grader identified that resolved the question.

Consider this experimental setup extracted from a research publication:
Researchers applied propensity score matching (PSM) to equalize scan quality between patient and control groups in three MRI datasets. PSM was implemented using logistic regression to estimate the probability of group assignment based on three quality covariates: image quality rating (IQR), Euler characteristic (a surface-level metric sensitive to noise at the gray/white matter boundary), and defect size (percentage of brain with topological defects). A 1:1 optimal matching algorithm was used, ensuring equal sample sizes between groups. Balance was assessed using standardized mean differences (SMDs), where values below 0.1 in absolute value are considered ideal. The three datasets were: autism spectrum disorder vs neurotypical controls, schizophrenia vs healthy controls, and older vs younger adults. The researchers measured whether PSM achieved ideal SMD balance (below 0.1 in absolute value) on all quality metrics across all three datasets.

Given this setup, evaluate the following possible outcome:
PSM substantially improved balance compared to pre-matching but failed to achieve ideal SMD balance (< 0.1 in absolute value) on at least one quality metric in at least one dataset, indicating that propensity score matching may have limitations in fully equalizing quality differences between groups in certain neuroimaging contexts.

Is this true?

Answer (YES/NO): YES